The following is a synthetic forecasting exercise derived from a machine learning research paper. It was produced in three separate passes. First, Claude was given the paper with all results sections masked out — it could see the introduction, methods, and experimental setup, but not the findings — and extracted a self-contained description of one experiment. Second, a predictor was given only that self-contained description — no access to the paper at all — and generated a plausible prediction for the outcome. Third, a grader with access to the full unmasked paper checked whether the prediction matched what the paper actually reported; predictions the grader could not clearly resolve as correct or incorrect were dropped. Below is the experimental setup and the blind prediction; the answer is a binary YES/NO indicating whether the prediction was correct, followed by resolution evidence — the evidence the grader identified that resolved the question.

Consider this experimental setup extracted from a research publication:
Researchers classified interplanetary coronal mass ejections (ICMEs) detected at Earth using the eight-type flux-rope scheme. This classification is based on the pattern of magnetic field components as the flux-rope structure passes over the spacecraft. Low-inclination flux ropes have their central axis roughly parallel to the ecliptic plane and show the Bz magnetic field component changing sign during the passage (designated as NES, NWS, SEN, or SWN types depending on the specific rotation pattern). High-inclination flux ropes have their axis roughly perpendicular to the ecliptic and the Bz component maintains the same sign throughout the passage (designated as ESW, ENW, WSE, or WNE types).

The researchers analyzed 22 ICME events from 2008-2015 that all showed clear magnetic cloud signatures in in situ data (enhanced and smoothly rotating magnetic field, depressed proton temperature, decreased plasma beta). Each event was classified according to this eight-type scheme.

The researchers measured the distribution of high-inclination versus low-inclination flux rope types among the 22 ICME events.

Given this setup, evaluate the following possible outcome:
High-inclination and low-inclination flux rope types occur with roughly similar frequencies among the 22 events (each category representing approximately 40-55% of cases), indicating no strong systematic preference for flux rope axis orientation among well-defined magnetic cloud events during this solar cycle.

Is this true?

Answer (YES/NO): NO